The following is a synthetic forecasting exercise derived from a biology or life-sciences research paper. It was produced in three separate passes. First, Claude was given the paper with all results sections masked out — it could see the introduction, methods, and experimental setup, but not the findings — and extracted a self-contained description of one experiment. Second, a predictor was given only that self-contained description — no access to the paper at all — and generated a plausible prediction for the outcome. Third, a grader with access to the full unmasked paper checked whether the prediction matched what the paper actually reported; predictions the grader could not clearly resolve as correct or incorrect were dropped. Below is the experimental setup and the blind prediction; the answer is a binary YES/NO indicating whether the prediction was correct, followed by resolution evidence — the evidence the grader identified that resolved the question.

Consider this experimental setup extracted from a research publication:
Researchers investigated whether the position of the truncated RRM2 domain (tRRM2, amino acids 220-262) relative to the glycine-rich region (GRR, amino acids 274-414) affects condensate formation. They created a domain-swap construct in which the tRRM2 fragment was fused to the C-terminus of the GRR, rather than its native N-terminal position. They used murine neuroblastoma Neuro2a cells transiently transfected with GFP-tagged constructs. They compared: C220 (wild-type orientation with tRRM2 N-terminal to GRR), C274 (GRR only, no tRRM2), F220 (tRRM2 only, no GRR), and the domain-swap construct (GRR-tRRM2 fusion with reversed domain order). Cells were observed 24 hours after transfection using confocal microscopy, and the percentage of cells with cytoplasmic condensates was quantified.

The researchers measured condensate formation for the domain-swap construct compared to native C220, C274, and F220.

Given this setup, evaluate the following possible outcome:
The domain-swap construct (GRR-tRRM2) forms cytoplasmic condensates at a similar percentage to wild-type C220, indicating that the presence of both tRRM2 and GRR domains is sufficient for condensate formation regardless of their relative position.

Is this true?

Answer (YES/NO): NO